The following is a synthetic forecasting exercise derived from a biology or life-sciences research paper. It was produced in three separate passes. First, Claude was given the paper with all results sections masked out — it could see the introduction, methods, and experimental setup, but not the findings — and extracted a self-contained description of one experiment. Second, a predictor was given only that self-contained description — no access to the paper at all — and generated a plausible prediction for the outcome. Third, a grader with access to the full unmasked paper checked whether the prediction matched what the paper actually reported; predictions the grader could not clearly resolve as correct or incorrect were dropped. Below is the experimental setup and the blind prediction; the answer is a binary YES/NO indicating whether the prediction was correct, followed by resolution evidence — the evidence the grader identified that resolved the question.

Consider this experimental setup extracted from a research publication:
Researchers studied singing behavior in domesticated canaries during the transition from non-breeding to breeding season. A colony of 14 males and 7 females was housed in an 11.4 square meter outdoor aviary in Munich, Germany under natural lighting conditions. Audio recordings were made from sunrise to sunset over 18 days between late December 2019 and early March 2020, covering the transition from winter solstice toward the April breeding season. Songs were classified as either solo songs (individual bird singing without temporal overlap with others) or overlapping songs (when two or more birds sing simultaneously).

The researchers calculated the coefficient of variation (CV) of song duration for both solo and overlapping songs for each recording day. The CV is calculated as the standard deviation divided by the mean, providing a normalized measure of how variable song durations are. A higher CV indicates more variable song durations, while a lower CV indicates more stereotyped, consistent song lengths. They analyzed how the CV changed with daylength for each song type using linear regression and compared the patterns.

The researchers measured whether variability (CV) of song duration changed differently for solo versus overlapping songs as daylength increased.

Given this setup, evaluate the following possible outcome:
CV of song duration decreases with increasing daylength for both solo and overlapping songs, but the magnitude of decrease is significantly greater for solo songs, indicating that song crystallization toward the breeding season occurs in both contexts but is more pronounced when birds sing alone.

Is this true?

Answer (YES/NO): NO